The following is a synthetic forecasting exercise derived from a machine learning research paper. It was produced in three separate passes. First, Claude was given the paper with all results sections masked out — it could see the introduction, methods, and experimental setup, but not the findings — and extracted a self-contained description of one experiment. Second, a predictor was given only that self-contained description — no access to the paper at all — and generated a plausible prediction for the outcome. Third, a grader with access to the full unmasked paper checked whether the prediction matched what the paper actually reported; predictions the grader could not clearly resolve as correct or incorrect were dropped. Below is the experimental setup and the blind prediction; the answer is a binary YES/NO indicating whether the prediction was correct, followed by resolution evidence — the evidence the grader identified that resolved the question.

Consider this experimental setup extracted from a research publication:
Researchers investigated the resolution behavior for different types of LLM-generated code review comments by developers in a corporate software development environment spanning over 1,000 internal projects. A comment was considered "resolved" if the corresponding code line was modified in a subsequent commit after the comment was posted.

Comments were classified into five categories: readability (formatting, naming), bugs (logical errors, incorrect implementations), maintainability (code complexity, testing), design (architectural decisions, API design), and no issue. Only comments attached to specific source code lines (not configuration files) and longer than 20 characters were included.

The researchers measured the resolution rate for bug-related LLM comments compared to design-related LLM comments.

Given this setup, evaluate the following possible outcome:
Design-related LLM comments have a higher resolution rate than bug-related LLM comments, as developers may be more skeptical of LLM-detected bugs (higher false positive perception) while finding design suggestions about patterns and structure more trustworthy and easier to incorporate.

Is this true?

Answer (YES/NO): NO